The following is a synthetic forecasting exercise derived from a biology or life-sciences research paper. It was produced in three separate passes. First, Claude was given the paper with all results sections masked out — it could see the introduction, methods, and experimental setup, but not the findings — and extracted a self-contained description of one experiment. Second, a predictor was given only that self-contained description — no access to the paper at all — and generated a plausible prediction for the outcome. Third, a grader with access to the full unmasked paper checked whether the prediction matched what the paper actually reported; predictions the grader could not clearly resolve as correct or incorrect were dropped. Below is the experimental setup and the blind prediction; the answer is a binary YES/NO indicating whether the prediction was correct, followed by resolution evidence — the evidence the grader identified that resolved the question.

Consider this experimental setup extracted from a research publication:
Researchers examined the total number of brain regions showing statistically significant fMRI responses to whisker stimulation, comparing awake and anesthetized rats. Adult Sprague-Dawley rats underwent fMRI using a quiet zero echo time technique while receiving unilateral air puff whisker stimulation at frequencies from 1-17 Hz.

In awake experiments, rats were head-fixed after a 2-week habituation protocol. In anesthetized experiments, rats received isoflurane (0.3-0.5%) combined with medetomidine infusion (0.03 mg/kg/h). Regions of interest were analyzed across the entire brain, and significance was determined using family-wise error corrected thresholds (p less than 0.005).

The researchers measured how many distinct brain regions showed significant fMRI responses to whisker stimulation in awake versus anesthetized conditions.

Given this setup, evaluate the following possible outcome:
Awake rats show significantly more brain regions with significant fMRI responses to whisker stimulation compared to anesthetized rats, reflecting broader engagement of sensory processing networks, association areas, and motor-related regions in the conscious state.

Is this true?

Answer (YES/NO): NO